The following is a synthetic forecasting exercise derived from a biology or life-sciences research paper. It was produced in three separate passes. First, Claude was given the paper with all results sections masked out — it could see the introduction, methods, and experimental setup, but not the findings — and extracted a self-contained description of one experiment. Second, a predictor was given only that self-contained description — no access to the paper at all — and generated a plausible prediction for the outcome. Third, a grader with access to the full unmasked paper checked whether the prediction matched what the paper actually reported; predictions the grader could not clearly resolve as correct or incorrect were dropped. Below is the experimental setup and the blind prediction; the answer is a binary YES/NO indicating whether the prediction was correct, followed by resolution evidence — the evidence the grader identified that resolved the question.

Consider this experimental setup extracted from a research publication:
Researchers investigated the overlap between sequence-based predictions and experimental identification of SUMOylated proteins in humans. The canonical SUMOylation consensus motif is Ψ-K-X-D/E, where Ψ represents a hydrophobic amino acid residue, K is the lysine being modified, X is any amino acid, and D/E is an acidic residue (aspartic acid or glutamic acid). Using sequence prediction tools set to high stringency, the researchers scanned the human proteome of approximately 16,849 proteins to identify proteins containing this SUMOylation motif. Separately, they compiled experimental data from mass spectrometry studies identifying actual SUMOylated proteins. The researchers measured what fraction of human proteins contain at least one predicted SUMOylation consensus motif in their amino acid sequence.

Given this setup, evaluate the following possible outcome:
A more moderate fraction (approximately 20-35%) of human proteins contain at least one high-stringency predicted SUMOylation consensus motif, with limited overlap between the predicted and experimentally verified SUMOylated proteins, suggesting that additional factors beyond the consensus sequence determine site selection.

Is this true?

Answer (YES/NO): NO